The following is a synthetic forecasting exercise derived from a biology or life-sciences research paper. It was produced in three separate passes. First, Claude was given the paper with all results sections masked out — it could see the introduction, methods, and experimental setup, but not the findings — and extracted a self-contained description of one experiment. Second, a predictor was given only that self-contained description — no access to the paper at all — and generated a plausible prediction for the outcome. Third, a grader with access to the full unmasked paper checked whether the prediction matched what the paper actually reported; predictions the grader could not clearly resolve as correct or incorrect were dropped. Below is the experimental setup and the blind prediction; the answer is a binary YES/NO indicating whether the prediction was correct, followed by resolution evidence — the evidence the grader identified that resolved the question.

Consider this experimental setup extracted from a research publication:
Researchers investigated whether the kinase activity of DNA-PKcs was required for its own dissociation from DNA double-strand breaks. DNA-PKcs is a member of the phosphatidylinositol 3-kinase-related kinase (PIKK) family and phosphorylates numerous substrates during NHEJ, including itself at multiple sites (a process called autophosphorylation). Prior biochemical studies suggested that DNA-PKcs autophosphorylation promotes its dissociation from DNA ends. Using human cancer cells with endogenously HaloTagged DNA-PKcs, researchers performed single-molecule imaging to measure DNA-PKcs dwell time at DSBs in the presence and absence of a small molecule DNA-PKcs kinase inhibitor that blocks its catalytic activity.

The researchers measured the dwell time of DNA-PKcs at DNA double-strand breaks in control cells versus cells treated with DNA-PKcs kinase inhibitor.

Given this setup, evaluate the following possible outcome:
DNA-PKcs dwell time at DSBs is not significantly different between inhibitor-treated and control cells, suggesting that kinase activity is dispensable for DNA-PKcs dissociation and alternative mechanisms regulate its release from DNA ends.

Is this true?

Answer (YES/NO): NO